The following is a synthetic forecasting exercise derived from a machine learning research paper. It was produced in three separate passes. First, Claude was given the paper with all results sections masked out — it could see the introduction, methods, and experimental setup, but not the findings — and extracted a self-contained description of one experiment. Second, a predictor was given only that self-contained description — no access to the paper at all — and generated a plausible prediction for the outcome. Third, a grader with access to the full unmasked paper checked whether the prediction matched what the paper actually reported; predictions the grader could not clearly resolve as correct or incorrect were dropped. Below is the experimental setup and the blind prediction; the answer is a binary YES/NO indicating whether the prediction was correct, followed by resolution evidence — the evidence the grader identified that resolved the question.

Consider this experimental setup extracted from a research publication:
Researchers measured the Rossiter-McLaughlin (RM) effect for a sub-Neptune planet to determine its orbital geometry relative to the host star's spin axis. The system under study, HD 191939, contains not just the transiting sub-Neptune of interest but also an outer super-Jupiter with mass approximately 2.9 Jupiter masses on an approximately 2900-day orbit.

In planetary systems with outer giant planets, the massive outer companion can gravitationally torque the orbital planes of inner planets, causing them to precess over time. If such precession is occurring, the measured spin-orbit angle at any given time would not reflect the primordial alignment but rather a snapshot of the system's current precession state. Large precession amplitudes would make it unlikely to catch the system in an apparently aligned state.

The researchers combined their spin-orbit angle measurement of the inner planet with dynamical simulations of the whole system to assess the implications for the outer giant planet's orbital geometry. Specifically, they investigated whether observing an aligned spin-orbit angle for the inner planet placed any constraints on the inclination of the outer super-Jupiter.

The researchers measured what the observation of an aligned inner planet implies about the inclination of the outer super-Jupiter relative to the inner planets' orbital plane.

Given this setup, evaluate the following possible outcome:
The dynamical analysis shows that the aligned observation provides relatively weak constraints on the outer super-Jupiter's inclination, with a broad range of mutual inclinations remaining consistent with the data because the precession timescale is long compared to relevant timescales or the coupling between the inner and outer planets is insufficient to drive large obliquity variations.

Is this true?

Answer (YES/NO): NO